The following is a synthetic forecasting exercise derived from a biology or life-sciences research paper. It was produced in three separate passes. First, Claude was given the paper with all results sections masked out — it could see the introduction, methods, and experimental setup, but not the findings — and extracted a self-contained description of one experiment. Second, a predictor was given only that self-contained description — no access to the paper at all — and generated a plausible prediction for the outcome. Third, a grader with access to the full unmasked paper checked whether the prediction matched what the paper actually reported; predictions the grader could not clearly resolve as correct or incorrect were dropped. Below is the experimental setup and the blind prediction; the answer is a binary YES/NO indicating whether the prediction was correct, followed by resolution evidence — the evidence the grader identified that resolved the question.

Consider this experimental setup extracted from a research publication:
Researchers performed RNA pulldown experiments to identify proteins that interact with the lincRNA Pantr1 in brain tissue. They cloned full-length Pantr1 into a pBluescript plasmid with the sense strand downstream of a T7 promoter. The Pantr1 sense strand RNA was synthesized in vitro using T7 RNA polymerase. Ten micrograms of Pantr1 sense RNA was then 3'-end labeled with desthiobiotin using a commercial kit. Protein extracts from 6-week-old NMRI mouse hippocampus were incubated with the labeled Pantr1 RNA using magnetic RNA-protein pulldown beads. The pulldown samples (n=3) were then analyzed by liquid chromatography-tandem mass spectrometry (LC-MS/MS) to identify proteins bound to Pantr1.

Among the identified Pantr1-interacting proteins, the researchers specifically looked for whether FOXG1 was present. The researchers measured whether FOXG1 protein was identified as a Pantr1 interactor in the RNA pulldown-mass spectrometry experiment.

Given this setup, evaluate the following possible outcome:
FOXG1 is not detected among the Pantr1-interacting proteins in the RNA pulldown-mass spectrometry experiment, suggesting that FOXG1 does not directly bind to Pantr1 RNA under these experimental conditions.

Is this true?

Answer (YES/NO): YES